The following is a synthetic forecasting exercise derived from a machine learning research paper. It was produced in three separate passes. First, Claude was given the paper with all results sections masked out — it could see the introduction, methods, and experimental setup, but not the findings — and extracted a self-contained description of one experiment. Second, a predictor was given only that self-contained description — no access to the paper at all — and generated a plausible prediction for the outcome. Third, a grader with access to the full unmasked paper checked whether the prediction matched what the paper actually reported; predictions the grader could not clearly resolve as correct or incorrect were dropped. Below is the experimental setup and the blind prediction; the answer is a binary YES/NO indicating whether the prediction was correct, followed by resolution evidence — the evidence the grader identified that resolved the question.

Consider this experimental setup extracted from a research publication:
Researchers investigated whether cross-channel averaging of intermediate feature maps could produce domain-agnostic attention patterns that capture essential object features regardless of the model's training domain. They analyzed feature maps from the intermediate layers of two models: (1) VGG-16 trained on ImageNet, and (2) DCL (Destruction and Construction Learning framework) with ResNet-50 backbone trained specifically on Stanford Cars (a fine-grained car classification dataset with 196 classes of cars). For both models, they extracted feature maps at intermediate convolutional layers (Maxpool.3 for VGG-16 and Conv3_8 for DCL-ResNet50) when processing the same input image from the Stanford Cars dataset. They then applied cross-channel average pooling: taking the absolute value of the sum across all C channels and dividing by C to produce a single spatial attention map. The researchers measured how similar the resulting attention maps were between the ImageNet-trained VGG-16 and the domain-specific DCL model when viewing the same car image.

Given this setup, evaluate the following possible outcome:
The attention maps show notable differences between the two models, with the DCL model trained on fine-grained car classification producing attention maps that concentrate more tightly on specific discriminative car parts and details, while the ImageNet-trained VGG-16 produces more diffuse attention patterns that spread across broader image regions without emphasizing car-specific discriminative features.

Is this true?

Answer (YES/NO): NO